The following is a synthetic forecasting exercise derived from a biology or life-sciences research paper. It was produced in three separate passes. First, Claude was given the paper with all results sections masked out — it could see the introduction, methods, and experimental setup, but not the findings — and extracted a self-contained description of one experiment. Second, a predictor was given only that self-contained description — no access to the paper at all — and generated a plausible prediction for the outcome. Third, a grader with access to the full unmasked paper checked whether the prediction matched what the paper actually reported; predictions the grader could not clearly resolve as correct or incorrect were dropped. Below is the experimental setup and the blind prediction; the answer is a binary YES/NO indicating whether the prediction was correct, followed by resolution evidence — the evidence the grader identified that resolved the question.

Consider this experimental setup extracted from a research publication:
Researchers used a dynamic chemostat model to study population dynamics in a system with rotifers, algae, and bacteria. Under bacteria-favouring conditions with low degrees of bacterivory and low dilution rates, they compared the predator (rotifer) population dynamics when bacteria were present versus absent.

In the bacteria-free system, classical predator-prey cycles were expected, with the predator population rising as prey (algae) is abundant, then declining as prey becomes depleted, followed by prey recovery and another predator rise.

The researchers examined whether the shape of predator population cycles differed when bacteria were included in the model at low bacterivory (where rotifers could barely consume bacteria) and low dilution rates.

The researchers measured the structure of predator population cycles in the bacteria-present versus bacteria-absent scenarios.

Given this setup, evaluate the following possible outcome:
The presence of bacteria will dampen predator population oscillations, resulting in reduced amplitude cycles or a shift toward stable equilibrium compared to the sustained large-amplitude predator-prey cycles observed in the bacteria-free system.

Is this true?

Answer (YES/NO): NO